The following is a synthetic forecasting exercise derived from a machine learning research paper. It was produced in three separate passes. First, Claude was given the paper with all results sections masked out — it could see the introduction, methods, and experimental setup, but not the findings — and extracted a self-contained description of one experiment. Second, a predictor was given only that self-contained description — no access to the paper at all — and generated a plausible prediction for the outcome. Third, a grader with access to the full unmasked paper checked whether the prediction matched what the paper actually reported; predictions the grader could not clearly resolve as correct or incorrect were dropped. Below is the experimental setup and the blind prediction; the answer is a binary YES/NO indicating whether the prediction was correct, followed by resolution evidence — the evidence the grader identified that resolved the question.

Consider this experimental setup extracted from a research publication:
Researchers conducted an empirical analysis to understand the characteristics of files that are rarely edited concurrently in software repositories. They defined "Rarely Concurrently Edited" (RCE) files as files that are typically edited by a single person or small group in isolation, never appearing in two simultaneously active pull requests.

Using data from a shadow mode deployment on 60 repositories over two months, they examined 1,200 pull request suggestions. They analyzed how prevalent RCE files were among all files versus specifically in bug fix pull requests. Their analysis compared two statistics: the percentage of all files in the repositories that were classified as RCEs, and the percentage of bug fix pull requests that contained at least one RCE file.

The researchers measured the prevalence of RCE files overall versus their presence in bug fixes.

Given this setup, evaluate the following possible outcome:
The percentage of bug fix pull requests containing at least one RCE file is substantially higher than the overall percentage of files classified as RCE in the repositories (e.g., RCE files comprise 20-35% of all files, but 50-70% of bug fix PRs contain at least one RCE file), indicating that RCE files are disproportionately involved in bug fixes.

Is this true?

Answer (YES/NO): NO